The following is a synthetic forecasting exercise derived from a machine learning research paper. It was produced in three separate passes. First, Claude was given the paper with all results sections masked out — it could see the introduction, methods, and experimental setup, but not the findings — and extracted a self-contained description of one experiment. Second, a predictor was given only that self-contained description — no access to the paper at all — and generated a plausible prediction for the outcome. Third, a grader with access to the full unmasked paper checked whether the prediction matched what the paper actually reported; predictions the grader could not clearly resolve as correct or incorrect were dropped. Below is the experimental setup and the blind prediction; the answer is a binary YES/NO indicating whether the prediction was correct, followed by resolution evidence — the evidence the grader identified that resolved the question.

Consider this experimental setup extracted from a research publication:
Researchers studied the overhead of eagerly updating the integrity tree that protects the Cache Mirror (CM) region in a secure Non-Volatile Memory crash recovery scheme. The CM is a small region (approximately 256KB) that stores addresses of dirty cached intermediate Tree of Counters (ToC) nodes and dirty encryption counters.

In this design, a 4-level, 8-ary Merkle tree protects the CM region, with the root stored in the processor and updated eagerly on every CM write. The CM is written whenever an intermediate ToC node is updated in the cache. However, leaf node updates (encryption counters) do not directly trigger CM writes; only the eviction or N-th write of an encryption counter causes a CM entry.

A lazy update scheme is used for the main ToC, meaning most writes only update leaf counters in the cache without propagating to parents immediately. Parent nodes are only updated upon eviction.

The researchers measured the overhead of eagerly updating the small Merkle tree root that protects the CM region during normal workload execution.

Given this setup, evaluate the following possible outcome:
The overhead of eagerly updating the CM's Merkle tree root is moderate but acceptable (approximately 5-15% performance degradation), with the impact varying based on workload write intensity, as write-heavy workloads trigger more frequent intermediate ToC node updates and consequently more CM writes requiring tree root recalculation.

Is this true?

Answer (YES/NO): NO